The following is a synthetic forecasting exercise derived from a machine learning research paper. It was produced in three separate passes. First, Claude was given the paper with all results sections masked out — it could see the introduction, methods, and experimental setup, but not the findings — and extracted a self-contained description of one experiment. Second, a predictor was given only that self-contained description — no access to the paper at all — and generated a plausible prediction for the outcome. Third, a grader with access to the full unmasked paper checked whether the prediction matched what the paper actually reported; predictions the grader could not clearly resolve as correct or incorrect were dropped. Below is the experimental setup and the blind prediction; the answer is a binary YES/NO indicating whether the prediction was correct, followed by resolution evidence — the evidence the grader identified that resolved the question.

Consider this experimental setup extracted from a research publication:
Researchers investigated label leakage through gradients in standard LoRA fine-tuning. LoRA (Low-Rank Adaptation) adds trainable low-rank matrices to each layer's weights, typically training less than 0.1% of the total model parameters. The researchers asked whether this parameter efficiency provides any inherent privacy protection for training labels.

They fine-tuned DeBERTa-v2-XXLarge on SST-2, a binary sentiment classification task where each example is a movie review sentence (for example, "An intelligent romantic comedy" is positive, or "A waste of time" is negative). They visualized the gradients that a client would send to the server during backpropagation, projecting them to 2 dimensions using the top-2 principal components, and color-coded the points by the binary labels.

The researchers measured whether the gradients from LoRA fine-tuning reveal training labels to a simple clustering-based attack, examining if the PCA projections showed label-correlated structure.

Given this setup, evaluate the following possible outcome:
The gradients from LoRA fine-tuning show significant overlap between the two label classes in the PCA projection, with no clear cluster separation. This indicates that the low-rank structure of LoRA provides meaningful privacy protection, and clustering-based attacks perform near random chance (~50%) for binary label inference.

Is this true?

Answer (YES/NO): NO